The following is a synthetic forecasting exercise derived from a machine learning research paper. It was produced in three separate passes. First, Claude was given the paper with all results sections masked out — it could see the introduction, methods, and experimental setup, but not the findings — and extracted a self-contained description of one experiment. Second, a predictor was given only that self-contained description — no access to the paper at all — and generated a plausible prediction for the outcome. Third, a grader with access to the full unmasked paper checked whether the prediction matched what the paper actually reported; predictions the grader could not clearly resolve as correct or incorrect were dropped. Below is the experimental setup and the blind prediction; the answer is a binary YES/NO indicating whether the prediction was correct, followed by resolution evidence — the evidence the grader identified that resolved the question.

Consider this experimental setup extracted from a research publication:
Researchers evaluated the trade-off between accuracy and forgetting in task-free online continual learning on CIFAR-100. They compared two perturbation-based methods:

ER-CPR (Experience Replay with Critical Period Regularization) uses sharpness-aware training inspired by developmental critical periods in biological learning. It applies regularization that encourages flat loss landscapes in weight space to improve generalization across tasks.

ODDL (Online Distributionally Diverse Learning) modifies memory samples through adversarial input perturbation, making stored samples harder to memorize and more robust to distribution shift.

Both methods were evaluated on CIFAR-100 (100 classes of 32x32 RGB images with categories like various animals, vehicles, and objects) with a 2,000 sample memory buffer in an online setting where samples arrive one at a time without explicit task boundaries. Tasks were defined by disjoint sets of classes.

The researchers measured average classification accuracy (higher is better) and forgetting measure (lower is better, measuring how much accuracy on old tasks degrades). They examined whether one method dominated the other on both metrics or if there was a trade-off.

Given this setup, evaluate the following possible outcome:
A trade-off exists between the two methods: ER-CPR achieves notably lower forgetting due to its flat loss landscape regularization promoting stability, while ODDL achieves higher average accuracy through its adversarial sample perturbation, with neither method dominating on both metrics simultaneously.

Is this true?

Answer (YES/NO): NO